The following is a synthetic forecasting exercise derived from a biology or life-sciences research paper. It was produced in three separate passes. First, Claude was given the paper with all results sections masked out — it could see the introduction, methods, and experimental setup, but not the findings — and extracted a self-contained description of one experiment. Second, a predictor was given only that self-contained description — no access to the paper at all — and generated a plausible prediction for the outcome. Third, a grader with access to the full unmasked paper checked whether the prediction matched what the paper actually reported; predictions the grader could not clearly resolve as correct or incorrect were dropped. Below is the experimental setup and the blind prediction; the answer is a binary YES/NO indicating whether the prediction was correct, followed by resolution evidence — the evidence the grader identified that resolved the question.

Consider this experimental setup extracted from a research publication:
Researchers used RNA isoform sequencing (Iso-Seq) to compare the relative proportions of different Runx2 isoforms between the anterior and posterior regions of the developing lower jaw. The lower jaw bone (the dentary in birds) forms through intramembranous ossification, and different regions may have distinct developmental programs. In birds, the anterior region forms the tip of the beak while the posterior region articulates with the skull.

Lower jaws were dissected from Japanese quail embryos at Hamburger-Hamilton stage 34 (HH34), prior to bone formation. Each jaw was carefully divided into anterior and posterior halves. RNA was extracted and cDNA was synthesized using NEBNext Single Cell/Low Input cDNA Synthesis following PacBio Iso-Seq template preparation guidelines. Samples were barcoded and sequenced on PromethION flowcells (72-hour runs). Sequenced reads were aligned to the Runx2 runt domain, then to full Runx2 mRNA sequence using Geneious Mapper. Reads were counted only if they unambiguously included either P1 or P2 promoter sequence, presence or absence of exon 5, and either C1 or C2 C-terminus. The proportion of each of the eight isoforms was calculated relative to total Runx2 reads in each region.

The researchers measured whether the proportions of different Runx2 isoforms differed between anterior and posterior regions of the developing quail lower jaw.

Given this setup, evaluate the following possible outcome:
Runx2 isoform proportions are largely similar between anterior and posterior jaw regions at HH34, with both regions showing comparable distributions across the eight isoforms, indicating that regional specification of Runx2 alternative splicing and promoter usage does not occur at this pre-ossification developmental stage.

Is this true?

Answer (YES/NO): YES